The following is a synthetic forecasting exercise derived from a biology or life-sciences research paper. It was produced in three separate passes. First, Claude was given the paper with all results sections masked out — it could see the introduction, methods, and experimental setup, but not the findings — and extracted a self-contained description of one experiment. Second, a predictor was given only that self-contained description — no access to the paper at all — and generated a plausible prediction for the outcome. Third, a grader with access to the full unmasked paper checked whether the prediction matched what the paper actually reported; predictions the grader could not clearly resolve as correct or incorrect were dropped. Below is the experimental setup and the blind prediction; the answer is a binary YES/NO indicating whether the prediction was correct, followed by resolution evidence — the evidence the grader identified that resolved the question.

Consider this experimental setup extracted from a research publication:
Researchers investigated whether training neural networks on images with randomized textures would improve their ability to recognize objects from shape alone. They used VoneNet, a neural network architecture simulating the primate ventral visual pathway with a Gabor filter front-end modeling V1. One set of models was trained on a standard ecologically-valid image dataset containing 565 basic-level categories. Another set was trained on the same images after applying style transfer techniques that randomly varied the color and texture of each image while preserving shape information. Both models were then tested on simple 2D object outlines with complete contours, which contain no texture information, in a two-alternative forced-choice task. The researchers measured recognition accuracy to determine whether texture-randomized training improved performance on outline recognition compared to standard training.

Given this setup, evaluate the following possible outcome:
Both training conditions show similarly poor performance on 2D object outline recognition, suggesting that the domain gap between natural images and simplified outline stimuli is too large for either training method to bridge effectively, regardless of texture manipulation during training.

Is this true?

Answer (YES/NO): NO